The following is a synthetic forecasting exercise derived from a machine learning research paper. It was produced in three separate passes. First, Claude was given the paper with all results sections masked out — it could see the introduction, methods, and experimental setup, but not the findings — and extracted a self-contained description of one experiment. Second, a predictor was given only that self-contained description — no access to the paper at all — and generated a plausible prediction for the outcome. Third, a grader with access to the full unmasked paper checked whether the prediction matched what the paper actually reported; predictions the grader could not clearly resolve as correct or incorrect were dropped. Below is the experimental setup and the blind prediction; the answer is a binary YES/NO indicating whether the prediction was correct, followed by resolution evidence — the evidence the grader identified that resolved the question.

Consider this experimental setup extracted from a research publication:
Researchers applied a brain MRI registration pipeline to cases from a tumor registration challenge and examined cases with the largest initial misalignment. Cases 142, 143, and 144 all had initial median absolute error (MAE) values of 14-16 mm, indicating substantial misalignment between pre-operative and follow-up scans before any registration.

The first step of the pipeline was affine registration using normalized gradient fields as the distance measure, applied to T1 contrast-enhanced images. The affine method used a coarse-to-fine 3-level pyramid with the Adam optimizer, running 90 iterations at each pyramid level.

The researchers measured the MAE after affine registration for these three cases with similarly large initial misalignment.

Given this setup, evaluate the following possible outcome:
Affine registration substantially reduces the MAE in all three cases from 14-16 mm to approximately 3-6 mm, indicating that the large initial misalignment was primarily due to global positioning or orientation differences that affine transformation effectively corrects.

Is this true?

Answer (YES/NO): NO